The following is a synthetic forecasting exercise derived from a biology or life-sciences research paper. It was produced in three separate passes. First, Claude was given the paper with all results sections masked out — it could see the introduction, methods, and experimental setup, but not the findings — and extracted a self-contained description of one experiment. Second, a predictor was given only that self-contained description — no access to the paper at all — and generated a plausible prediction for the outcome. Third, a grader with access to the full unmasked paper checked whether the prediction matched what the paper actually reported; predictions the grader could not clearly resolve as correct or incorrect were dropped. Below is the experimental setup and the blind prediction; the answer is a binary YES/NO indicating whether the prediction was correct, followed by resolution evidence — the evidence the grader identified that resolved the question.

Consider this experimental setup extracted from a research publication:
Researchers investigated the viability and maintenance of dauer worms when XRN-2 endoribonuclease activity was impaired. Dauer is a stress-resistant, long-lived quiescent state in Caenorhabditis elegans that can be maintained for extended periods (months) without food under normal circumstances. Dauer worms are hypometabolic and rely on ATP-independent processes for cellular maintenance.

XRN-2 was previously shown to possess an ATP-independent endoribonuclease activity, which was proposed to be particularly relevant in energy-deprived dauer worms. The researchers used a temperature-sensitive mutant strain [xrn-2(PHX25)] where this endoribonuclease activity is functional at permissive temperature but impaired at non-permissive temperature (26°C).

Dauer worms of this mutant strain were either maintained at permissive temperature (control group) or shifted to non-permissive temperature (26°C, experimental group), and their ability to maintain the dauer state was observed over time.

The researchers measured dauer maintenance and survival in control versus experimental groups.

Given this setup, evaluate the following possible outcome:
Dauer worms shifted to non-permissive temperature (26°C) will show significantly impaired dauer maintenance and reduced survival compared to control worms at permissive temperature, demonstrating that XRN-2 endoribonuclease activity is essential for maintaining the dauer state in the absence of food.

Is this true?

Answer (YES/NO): YES